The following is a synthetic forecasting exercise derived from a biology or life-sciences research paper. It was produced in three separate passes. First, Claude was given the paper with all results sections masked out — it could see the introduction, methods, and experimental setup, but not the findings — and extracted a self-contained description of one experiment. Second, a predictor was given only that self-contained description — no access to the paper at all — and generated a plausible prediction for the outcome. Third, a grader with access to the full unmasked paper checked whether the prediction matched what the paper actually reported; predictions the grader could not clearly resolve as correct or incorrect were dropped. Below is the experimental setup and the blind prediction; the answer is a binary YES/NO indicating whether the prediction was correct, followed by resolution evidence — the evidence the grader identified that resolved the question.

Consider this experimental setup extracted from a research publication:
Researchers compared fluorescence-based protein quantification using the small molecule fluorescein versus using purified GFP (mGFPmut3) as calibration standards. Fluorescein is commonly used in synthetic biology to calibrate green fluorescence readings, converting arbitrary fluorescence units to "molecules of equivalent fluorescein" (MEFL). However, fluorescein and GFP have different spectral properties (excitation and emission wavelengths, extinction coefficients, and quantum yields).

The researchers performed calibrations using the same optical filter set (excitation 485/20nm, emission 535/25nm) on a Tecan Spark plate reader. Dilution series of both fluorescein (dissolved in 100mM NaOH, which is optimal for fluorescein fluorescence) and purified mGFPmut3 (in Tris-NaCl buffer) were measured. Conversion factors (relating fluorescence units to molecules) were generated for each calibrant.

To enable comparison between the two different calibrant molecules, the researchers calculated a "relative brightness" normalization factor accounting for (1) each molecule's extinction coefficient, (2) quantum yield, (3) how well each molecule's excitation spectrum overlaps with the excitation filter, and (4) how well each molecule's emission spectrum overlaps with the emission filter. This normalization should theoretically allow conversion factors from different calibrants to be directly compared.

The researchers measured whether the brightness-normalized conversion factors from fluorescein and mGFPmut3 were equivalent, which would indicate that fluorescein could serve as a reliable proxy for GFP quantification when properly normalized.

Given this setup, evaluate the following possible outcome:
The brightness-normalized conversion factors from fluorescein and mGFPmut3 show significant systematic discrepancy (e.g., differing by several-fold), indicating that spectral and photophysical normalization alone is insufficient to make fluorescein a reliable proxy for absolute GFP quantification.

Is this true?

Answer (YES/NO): NO